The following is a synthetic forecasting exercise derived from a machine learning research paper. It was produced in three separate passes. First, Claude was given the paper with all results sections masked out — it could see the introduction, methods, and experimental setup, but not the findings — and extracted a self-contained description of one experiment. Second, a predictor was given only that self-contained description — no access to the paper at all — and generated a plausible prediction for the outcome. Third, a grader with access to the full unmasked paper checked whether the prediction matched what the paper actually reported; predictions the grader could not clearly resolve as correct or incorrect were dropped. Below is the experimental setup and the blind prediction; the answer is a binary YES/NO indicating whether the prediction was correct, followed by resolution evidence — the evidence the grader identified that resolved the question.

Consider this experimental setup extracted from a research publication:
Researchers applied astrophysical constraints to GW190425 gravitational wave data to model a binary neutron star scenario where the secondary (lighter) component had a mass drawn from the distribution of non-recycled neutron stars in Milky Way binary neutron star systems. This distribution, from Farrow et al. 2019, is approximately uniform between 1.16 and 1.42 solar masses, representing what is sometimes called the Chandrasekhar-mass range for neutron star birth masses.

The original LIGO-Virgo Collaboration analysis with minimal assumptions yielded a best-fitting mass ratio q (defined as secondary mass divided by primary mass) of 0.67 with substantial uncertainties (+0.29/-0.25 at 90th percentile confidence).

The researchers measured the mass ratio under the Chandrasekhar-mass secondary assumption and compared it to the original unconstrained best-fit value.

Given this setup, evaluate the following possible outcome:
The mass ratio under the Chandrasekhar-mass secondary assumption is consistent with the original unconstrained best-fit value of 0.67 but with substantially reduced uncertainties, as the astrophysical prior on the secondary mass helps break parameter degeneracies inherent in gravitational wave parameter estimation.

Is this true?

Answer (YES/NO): YES